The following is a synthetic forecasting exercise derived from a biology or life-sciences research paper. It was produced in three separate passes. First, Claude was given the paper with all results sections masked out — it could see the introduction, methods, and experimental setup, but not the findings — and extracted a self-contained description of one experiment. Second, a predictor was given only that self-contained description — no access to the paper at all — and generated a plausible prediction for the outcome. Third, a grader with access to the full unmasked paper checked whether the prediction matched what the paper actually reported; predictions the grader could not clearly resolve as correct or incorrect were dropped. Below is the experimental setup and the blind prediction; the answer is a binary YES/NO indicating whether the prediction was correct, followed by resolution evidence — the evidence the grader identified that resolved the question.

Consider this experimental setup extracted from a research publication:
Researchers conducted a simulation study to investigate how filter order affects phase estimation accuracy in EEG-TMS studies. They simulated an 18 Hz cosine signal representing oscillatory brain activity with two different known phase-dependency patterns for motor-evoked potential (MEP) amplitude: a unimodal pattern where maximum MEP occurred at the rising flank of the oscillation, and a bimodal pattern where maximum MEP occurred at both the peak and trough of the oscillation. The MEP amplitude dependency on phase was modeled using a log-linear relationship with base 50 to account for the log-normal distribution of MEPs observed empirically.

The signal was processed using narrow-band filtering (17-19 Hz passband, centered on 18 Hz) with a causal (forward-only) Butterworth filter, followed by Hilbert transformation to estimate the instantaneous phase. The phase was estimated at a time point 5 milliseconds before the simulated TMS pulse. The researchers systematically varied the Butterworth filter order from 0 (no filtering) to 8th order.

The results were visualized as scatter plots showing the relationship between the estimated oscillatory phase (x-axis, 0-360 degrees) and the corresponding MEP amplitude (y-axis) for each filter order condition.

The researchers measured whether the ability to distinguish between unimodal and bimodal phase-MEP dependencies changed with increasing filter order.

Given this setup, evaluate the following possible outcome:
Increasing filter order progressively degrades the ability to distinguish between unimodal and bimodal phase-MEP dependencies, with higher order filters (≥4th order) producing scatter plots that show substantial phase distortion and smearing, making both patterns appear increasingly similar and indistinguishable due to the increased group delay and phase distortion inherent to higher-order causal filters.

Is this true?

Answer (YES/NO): YES